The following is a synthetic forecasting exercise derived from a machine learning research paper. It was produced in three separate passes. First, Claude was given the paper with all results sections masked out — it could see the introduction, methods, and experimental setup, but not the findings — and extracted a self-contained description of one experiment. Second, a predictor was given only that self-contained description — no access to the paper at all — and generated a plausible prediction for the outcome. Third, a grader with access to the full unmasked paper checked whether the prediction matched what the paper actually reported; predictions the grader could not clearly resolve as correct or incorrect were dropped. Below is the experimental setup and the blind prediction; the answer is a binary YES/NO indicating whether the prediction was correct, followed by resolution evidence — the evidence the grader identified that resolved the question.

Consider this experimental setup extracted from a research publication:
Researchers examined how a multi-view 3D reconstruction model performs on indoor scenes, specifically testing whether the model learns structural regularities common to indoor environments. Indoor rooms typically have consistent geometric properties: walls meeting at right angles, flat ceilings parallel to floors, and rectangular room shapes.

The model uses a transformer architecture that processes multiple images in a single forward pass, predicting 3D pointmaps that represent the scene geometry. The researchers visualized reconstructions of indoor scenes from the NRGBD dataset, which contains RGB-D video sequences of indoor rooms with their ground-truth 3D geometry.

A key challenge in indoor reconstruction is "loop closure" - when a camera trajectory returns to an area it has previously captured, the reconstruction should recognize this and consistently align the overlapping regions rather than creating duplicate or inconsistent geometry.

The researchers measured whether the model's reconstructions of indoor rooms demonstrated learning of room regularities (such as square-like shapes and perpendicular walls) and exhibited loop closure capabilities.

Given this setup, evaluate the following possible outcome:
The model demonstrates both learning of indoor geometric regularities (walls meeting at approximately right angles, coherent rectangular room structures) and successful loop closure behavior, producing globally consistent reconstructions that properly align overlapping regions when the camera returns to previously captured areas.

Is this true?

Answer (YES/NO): YES